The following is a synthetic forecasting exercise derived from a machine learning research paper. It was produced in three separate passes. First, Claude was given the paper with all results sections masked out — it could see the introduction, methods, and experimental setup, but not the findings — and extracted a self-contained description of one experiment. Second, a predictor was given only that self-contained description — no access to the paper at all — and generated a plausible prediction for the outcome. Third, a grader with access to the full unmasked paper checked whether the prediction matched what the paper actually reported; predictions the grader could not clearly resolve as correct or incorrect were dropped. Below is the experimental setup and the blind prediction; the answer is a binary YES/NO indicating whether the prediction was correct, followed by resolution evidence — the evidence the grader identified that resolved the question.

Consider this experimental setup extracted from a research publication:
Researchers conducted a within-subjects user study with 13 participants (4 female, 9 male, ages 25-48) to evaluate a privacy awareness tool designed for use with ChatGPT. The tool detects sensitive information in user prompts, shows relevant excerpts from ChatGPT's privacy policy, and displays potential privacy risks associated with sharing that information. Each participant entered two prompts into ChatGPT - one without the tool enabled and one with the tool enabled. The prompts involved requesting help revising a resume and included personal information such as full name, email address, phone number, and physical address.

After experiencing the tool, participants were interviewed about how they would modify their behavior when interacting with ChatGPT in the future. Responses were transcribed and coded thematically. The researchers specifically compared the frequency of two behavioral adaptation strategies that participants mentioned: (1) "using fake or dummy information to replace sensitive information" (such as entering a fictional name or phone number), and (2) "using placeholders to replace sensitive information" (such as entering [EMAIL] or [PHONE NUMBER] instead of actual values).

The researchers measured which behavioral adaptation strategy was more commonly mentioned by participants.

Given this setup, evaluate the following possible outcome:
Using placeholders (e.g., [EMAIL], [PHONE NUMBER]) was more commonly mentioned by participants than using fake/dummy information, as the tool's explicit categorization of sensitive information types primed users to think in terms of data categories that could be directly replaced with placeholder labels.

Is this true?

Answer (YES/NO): NO